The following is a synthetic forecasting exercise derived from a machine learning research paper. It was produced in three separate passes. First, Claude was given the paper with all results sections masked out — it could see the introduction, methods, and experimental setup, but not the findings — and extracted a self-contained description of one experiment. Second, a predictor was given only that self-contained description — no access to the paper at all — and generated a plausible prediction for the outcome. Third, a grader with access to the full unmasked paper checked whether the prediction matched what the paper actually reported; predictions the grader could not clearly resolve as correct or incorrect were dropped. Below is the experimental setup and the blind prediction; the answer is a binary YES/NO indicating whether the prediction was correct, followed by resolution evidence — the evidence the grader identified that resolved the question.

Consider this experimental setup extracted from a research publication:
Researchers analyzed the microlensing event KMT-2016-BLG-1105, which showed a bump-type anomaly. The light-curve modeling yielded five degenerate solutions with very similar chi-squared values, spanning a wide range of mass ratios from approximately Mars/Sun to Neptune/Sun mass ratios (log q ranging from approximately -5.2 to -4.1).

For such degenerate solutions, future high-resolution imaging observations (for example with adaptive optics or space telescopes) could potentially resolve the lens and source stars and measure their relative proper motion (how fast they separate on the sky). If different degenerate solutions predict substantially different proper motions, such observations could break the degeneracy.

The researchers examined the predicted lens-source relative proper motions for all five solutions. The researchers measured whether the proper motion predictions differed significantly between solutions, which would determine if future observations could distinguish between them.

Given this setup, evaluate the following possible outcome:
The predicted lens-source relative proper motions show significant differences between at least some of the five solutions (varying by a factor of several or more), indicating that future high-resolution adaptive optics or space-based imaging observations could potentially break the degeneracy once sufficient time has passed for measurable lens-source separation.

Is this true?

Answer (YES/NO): NO